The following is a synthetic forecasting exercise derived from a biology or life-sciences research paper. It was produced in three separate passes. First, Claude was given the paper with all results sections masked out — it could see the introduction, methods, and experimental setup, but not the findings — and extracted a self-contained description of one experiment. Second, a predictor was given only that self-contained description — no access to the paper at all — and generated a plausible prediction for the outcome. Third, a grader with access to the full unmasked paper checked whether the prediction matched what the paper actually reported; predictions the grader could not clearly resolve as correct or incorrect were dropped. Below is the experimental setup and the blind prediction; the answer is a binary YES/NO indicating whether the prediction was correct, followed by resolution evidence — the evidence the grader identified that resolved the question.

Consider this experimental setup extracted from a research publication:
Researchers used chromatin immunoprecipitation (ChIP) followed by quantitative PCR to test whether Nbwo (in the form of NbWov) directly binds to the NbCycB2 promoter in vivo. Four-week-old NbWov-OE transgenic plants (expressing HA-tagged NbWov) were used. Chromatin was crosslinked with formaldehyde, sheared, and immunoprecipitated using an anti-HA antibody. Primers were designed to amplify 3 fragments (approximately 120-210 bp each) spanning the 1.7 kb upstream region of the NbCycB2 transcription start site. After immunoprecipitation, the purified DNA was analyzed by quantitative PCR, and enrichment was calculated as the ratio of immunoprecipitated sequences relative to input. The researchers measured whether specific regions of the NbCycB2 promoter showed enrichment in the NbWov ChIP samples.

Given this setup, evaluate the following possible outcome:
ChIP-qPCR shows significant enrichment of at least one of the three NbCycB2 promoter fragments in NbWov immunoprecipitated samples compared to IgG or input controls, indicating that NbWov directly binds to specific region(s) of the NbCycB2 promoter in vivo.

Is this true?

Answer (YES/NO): YES